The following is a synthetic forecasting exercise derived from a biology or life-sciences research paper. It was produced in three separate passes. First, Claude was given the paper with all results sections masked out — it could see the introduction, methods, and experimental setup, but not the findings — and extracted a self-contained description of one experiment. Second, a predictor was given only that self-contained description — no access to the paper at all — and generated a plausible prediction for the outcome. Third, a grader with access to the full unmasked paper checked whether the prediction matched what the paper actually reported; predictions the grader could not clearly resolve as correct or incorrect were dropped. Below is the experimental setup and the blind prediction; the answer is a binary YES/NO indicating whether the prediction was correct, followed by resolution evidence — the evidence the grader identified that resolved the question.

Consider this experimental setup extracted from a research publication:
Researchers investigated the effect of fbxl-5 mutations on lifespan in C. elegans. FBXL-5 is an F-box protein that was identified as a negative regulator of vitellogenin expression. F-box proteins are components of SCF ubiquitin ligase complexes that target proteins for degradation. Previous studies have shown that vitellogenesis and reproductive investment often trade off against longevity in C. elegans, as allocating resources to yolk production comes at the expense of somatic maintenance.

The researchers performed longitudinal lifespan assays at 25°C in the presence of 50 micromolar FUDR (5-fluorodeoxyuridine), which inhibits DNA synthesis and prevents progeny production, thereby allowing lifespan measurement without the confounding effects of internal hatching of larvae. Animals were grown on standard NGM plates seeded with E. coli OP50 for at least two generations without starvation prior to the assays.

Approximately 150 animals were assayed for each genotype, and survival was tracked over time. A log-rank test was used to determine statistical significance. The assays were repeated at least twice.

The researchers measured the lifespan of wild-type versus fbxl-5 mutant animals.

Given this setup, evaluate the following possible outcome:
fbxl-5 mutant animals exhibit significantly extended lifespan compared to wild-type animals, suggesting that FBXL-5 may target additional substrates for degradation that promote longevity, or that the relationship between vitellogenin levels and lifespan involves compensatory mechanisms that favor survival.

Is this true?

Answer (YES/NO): NO